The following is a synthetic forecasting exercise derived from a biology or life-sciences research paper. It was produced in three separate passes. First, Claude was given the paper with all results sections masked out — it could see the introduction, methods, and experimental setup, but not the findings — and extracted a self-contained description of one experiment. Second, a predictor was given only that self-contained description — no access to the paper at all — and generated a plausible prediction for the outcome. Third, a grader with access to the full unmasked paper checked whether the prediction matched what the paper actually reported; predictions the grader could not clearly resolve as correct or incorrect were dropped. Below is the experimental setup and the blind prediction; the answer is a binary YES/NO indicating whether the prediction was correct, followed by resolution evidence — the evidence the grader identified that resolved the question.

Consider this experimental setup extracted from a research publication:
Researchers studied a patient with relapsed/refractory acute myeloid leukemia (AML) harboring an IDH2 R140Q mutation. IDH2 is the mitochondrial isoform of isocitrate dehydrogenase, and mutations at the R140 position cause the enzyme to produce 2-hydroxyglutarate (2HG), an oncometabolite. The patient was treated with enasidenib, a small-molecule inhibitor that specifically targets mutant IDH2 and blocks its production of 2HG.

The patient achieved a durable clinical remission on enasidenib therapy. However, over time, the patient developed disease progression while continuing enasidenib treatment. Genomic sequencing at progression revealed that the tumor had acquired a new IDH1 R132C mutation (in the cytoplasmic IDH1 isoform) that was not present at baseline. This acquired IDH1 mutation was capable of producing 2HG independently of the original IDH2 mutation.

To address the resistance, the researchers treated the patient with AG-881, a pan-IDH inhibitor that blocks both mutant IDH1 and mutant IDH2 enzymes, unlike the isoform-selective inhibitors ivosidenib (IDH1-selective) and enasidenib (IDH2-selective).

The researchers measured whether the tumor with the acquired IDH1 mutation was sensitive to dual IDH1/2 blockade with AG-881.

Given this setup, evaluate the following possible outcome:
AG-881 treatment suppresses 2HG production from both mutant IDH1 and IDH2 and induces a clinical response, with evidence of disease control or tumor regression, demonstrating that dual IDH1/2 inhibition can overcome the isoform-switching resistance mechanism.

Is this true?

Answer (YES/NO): YES